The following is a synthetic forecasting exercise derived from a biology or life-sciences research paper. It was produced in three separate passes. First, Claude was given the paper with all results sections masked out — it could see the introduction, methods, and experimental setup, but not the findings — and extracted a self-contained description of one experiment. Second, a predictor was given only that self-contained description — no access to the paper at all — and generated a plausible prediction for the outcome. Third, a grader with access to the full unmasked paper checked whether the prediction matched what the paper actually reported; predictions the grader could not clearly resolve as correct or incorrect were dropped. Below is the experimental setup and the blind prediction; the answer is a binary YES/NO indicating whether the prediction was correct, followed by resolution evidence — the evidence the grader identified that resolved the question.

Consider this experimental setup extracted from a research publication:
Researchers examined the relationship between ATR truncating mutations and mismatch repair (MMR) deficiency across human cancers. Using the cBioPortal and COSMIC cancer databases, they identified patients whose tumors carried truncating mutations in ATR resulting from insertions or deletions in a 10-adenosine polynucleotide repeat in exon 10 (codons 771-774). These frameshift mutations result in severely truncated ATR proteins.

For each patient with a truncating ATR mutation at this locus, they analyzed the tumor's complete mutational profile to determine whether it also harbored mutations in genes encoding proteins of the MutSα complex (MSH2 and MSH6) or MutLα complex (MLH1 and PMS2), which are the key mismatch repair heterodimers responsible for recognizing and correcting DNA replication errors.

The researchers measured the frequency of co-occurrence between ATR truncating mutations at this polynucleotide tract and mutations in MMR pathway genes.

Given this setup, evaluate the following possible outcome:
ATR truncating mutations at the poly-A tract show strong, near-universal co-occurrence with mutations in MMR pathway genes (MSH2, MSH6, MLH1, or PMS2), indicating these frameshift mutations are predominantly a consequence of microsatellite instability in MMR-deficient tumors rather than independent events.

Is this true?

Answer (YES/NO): NO